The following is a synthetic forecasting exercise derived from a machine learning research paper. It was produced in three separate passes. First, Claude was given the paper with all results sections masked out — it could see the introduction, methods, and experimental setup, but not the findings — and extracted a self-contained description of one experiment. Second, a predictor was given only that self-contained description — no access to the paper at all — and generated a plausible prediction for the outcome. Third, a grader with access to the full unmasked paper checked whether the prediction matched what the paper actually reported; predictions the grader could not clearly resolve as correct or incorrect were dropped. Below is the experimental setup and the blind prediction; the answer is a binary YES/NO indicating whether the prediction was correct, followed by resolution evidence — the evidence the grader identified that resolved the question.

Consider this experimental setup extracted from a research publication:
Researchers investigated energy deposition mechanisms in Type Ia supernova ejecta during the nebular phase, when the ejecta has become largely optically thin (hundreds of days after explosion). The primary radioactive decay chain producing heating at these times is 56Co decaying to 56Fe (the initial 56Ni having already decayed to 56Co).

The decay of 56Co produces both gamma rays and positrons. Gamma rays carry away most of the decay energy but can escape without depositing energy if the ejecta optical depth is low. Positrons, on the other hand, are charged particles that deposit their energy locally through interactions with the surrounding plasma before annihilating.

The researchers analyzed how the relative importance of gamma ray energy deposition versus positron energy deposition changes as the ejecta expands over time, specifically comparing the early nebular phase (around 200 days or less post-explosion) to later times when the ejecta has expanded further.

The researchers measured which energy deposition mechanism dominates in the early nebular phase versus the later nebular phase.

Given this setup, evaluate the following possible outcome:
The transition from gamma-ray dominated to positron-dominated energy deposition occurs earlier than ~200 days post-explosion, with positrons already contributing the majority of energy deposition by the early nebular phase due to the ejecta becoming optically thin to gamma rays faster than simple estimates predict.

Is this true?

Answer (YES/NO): NO